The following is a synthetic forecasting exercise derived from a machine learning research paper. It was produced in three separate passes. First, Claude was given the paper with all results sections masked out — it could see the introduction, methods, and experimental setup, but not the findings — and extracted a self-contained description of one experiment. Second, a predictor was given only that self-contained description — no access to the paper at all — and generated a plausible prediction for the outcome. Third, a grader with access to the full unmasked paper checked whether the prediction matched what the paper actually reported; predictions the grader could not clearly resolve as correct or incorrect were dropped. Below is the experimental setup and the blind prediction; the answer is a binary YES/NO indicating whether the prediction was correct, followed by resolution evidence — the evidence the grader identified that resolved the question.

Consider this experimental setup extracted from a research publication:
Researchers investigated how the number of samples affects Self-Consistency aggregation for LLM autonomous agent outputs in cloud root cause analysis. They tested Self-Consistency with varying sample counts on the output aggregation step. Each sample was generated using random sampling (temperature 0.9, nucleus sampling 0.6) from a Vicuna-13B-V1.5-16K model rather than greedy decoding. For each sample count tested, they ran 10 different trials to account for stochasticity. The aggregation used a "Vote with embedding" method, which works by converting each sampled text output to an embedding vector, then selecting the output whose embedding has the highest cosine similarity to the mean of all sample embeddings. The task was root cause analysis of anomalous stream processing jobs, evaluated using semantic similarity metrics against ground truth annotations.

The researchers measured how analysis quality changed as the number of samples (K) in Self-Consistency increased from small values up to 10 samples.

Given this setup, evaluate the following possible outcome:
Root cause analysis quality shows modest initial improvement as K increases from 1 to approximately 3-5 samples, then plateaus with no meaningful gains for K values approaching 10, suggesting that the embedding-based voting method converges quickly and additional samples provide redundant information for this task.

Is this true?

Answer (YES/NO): NO